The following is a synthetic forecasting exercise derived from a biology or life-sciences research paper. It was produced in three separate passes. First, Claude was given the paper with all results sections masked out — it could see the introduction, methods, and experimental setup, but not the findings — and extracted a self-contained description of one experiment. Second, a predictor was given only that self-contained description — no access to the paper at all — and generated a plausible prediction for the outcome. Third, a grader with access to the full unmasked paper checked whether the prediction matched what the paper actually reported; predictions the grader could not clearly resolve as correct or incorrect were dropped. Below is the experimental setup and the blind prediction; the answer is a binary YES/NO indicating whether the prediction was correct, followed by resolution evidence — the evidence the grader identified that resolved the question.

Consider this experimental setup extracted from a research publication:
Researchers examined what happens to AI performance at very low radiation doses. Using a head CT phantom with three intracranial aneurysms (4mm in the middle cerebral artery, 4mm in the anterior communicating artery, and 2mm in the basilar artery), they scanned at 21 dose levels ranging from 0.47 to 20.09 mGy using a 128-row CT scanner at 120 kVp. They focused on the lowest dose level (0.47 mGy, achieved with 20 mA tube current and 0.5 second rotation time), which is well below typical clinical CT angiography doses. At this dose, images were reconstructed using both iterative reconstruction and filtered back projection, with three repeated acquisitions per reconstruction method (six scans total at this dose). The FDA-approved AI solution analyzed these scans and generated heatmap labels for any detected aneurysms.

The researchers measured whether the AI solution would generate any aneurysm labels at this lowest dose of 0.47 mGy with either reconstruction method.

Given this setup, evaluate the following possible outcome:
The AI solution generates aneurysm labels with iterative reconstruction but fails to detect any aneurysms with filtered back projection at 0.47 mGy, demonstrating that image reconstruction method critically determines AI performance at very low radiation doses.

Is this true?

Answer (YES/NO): NO